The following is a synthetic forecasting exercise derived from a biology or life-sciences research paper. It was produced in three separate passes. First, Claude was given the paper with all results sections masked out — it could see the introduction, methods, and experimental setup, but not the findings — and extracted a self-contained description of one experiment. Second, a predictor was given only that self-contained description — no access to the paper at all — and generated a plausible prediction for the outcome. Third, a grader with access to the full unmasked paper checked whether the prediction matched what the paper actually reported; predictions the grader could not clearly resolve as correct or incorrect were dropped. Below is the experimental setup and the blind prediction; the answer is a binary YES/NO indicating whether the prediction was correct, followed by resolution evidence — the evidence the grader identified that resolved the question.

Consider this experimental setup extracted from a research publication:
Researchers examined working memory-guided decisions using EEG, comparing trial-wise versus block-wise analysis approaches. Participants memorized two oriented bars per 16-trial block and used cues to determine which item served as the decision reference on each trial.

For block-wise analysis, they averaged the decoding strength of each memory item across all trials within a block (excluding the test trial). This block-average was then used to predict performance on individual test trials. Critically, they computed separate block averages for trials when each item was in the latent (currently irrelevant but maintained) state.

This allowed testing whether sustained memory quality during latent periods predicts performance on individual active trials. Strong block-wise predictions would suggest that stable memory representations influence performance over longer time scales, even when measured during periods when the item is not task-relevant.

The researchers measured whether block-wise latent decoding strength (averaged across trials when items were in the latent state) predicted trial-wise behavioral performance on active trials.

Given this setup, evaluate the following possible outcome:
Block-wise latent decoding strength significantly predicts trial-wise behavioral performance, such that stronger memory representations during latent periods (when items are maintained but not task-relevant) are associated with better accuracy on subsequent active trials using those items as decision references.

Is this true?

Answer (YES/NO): YES